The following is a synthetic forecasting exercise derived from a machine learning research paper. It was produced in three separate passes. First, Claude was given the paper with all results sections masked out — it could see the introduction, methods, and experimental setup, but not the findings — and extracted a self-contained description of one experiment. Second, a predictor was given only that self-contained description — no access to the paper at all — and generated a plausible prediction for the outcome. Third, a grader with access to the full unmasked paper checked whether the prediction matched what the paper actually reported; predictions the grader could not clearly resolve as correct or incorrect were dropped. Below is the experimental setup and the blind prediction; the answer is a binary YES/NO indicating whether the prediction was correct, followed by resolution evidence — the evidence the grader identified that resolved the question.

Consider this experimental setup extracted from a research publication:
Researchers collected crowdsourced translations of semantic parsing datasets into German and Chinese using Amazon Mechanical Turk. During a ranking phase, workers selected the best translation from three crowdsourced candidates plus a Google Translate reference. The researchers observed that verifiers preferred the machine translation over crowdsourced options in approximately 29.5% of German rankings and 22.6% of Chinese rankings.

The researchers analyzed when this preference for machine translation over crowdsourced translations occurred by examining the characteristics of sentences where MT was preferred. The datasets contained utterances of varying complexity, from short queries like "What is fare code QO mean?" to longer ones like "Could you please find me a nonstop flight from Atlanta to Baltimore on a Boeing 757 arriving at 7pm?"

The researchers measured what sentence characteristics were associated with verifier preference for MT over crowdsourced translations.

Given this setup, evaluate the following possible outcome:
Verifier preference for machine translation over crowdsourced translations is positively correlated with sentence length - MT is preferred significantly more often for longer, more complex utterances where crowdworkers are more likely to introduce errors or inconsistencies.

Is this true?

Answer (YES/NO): NO